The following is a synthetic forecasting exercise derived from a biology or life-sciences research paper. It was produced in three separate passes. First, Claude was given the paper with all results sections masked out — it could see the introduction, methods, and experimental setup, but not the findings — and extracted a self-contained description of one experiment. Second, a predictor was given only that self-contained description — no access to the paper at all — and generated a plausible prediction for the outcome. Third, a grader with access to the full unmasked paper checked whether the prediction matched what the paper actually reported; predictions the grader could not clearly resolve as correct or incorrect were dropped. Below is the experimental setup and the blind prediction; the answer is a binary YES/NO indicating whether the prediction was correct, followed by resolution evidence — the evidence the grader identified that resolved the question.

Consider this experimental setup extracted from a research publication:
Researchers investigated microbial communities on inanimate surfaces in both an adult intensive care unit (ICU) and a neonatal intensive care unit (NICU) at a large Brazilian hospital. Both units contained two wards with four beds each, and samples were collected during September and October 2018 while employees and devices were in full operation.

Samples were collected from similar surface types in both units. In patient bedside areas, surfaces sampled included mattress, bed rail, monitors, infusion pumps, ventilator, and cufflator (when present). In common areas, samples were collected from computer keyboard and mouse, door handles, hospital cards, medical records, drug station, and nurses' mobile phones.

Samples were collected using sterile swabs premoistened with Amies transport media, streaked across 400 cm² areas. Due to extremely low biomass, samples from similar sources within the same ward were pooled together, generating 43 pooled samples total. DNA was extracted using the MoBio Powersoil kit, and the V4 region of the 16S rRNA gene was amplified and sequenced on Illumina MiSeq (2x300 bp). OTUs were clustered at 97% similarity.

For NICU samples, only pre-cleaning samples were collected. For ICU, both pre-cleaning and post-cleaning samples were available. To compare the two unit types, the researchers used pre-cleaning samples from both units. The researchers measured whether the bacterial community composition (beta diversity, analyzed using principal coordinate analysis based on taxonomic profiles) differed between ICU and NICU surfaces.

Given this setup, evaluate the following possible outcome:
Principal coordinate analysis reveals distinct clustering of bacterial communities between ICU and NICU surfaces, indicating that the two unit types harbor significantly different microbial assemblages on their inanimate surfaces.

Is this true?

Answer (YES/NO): YES